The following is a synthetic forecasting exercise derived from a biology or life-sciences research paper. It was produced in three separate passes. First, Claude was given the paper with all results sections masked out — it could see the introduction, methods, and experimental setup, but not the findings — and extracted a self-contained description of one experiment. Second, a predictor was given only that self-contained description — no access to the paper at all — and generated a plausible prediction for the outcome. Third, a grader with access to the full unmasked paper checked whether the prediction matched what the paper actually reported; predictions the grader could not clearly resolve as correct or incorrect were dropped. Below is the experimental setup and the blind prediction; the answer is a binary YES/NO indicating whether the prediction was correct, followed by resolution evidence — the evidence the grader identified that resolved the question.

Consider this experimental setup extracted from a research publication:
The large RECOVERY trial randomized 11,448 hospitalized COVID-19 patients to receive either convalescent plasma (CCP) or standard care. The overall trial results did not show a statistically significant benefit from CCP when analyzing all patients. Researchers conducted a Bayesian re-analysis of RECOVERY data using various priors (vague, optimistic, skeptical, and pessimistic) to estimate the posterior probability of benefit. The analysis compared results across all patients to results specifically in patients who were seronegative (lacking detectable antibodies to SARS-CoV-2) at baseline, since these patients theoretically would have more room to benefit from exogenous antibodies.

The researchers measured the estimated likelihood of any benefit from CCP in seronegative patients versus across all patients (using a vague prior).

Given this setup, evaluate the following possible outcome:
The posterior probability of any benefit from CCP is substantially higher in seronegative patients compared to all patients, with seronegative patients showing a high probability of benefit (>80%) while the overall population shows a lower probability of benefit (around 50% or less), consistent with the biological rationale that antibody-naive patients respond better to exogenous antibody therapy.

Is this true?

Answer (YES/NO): NO